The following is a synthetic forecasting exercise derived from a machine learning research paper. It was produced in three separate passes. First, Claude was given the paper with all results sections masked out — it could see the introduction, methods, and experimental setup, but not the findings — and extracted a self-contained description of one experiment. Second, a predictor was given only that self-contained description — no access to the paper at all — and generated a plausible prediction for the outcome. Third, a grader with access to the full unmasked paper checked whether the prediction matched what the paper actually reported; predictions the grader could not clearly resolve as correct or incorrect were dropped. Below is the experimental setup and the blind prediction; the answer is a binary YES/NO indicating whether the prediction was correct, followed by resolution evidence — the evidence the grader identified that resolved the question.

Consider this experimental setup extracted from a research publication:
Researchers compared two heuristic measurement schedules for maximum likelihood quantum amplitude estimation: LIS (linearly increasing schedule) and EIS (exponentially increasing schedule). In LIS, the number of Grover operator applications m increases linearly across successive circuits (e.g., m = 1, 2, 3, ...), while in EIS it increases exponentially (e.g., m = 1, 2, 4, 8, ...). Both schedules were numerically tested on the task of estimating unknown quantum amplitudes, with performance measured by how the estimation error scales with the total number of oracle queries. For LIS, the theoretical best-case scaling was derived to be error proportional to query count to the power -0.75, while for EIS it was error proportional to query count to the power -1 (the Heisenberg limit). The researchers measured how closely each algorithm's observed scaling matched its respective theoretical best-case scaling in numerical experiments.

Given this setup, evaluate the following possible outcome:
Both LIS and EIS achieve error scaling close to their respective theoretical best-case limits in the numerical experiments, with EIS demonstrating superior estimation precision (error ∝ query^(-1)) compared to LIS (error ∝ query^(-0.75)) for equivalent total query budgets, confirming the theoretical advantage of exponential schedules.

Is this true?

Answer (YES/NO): NO